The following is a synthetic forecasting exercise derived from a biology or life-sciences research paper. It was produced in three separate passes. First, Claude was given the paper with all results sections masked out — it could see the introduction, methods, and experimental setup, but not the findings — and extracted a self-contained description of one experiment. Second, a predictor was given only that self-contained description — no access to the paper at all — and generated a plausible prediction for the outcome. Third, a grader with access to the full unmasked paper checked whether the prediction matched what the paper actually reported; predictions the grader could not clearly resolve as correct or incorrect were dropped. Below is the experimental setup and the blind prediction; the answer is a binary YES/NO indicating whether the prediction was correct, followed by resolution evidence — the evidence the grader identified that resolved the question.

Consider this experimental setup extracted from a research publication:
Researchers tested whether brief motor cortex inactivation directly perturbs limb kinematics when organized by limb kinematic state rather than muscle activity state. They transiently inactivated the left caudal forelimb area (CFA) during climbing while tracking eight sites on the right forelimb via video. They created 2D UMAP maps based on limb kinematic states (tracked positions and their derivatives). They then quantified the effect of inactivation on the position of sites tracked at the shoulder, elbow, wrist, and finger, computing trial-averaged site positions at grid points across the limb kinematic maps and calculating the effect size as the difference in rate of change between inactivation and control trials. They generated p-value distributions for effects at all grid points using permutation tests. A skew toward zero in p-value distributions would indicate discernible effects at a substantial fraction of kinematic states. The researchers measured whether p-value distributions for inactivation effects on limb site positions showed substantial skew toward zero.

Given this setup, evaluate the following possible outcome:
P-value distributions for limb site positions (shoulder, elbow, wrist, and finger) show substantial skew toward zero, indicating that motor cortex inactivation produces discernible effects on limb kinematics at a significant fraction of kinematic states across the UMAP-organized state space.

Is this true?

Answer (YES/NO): NO